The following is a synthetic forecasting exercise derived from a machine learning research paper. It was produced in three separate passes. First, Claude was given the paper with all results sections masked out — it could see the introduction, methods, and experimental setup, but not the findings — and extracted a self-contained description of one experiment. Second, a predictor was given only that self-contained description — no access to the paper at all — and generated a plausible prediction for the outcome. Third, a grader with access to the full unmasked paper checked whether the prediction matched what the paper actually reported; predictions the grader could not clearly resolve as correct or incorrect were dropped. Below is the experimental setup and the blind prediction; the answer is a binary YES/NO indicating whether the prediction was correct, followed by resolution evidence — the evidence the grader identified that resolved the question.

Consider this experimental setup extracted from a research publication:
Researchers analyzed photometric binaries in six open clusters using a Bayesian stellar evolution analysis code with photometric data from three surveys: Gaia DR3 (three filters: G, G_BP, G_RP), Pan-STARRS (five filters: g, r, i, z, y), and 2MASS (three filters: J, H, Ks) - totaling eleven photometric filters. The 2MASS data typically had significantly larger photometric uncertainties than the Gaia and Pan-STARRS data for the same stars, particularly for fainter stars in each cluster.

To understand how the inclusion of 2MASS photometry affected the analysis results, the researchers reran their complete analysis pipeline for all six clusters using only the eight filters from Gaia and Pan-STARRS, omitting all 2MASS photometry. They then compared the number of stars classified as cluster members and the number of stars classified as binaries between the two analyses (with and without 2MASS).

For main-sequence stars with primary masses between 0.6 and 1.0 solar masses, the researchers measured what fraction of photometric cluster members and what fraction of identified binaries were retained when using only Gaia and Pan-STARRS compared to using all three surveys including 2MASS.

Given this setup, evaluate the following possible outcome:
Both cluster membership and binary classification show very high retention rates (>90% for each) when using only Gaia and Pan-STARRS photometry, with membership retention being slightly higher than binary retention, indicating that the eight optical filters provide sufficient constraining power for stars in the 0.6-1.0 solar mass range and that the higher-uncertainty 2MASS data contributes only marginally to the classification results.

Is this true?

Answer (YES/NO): NO